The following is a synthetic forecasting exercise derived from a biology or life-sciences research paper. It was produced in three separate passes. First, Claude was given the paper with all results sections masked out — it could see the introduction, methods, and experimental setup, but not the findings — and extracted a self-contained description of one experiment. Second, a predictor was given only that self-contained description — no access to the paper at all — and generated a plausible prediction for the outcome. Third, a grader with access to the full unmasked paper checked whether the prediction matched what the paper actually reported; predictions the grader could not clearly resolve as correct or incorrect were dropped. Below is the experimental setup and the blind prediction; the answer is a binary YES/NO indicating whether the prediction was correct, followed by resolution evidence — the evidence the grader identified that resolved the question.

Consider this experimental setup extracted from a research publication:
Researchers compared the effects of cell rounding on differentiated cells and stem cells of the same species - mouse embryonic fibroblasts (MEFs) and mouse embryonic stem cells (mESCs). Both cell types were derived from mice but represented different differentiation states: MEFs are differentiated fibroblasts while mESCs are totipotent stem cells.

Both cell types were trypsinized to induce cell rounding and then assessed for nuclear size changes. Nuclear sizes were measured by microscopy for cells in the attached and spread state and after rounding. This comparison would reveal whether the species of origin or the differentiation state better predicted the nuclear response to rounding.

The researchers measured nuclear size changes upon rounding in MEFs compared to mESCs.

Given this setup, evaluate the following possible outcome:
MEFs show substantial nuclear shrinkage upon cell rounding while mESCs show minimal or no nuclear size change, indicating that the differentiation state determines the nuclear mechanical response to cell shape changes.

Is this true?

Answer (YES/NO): YES